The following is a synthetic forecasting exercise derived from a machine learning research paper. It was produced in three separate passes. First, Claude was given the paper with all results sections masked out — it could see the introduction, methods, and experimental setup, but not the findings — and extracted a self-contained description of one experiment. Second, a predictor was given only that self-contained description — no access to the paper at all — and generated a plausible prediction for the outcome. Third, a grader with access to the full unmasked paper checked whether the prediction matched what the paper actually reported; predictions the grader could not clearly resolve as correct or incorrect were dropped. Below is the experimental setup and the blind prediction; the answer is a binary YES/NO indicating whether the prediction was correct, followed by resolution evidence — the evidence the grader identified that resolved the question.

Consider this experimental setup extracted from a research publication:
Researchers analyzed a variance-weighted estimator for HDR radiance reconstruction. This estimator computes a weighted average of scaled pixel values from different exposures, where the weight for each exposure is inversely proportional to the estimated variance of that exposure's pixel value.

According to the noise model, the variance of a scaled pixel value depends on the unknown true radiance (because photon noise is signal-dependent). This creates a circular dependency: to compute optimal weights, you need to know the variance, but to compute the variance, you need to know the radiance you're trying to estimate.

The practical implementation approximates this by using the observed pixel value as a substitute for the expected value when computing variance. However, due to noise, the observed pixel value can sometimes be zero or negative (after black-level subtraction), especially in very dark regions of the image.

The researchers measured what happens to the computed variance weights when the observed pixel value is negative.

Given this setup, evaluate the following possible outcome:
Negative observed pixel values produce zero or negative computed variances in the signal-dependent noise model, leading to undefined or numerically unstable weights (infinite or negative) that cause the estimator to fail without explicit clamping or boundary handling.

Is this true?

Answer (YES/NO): YES